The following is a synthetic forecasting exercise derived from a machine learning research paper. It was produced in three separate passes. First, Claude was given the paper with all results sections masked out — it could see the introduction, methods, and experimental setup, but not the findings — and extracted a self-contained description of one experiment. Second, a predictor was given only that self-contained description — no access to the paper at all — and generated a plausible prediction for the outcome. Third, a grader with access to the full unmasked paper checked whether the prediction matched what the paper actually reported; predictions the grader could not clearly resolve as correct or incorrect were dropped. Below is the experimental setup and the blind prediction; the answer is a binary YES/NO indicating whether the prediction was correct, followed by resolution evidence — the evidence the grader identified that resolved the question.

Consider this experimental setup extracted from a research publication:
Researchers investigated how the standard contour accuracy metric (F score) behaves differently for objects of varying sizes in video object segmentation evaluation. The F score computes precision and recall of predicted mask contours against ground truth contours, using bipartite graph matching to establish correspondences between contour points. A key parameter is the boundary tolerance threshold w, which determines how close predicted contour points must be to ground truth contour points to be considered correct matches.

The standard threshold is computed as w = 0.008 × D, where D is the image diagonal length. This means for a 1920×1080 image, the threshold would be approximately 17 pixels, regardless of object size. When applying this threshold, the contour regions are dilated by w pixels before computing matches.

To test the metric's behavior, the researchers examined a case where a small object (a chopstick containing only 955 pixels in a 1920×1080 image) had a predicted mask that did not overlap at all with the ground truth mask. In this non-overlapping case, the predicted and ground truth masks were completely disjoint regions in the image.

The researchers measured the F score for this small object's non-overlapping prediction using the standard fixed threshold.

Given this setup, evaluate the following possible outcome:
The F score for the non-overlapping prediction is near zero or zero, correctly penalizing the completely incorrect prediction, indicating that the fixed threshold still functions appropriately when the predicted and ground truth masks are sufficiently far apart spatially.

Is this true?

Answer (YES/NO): NO